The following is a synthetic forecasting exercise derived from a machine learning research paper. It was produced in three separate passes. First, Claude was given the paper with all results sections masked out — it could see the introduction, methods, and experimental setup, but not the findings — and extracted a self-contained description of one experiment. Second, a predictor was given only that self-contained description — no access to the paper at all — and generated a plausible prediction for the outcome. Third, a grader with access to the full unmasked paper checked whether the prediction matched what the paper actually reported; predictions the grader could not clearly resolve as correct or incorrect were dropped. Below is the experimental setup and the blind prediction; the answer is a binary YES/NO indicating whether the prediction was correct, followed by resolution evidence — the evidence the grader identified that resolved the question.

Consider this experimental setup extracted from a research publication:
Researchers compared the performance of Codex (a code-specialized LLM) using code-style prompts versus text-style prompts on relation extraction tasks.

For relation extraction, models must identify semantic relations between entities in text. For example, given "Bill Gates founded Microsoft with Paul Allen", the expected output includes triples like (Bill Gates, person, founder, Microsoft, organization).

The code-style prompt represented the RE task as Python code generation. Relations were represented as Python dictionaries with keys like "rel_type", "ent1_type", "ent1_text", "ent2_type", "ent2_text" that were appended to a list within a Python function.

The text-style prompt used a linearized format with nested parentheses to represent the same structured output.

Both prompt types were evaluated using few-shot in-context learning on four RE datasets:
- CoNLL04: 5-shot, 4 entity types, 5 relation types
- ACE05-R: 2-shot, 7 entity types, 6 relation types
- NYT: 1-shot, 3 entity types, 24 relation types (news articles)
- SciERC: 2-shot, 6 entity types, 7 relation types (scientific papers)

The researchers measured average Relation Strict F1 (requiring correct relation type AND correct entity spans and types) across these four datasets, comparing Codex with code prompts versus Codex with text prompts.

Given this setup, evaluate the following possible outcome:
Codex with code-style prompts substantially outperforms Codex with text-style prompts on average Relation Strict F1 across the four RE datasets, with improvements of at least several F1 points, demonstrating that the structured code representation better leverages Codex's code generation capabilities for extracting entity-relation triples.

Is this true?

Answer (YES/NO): YES